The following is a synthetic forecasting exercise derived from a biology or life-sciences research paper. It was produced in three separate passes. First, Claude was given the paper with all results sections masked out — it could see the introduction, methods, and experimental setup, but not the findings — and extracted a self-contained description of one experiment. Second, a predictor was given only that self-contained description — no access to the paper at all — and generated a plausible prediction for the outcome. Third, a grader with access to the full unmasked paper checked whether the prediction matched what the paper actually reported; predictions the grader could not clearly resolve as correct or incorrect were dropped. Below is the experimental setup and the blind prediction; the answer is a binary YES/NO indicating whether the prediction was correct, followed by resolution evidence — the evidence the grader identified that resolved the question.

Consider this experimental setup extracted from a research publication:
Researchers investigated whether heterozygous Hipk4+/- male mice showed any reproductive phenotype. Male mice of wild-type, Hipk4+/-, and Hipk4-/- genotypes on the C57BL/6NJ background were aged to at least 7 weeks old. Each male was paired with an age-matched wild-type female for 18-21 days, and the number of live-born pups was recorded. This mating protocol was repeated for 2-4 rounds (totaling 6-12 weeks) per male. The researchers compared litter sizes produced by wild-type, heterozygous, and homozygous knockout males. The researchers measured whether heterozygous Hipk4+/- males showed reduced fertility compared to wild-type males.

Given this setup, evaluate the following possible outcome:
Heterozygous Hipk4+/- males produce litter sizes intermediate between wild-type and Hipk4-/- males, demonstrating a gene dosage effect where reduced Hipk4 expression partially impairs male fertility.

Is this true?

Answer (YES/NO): NO